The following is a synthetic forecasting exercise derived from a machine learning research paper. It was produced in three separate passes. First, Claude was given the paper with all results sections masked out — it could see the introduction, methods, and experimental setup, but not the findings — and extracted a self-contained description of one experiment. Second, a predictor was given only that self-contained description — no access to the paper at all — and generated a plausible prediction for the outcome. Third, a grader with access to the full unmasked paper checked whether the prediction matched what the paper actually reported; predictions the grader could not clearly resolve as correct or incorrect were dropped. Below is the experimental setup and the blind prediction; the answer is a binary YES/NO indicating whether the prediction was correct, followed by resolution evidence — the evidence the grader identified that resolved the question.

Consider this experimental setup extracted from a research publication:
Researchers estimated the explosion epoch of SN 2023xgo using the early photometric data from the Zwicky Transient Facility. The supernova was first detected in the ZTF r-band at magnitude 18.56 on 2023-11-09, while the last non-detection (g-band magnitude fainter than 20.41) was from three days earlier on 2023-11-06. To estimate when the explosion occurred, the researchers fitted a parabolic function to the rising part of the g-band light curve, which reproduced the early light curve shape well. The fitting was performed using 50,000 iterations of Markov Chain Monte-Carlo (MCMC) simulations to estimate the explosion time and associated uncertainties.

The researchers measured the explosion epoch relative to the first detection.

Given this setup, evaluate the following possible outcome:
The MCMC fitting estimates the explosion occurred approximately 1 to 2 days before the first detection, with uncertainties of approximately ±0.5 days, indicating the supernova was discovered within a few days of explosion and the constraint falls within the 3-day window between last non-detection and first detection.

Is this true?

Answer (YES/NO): NO